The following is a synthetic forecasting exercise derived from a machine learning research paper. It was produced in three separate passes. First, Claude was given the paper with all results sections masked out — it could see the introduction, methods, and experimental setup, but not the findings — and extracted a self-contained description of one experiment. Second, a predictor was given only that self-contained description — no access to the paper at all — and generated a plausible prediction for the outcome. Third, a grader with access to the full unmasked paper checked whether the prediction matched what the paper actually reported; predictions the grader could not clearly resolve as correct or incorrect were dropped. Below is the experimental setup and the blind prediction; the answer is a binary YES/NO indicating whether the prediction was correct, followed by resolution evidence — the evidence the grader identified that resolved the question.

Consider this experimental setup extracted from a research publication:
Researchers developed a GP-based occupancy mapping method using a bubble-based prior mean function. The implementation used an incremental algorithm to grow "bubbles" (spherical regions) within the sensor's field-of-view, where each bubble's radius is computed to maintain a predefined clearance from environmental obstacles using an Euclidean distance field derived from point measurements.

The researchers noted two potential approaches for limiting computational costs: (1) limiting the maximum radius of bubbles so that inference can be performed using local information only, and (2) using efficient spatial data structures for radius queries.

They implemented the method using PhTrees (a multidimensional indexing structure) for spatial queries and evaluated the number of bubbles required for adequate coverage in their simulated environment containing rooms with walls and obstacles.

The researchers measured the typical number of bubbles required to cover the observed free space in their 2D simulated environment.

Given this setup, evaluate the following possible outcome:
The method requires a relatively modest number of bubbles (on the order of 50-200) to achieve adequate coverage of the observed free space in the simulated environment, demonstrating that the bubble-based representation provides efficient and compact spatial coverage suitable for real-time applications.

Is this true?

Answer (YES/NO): NO